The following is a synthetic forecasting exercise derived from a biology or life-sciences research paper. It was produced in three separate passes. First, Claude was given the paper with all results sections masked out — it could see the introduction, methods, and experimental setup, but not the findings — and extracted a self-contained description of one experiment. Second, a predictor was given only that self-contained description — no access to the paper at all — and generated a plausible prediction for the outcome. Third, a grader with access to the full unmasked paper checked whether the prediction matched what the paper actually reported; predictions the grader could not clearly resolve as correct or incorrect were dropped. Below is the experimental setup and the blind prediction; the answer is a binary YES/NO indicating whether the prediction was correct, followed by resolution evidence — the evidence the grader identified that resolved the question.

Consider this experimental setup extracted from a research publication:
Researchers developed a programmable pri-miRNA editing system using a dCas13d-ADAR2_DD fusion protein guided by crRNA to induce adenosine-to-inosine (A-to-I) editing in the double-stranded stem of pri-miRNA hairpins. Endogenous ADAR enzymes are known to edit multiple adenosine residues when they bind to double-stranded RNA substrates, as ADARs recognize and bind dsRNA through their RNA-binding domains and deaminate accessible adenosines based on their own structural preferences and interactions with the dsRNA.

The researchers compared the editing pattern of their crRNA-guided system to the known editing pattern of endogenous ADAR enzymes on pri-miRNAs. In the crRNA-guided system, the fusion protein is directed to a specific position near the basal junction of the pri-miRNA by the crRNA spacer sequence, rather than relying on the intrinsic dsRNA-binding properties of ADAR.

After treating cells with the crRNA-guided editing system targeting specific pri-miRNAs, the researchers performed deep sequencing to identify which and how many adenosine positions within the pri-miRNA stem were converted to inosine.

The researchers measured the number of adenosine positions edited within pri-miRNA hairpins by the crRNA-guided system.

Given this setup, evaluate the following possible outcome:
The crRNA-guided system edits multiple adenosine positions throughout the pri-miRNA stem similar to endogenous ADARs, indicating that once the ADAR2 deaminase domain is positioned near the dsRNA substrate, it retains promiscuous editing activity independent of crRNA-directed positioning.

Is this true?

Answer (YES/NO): NO